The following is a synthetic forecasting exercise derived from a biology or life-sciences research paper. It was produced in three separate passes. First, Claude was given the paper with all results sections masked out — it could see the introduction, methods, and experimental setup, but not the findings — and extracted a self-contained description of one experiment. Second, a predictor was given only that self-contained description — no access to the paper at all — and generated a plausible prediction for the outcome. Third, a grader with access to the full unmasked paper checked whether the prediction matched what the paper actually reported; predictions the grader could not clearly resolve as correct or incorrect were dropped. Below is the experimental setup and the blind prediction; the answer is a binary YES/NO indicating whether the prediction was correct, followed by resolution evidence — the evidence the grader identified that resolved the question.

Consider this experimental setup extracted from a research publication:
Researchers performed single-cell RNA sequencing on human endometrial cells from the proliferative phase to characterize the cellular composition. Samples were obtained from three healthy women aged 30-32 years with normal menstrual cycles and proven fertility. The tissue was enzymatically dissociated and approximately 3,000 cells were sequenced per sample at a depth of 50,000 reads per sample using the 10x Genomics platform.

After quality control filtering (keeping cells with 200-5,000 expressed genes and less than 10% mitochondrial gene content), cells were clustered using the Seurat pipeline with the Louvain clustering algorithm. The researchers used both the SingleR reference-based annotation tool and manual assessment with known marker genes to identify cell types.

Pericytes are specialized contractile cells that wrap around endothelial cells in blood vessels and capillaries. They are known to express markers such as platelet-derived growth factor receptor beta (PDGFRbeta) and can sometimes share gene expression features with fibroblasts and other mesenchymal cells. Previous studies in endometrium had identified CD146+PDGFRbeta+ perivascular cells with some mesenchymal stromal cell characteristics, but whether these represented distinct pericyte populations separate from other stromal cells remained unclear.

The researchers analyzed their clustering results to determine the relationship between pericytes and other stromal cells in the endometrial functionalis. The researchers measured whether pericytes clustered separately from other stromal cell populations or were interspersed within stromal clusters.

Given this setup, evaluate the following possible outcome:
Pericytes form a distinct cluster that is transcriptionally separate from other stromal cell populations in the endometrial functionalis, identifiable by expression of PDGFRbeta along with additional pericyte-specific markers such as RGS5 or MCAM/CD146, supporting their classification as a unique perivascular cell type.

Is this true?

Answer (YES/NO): YES